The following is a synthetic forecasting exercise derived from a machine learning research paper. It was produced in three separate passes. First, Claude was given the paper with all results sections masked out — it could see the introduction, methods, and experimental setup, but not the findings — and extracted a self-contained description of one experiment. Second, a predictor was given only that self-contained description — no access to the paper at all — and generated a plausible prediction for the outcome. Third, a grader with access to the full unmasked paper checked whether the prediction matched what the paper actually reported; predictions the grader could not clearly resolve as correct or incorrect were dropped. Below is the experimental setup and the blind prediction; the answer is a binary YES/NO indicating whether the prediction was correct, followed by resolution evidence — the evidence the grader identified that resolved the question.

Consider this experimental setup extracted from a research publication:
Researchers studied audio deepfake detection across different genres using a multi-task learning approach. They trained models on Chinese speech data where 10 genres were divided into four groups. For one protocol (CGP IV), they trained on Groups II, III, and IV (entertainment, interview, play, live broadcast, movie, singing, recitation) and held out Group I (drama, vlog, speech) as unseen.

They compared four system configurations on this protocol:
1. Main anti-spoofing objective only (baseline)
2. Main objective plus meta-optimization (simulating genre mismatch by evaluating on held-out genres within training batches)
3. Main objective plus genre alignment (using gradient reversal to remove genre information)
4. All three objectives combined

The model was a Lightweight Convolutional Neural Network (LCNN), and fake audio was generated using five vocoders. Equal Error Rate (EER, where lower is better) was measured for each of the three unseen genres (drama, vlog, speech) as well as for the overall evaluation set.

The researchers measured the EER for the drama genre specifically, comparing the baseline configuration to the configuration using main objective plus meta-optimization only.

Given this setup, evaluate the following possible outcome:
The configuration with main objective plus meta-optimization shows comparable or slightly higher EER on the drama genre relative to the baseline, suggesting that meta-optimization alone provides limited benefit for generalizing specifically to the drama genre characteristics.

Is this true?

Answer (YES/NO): NO